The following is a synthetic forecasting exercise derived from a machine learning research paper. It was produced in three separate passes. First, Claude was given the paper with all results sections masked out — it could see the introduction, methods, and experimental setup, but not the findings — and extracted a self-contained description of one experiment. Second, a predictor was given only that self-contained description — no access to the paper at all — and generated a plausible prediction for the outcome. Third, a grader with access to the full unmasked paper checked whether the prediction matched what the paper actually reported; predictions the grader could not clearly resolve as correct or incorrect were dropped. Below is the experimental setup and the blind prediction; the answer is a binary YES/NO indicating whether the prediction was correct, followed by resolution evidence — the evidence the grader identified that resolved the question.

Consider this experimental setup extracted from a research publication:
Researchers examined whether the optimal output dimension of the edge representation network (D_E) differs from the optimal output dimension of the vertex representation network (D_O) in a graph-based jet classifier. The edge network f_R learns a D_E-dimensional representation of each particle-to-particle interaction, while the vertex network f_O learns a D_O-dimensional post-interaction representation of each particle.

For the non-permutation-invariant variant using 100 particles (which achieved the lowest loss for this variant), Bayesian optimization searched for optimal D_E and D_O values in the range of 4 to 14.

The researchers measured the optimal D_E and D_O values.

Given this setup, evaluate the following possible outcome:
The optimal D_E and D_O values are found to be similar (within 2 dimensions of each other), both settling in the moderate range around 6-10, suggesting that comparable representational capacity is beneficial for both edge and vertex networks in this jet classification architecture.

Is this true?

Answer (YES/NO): YES